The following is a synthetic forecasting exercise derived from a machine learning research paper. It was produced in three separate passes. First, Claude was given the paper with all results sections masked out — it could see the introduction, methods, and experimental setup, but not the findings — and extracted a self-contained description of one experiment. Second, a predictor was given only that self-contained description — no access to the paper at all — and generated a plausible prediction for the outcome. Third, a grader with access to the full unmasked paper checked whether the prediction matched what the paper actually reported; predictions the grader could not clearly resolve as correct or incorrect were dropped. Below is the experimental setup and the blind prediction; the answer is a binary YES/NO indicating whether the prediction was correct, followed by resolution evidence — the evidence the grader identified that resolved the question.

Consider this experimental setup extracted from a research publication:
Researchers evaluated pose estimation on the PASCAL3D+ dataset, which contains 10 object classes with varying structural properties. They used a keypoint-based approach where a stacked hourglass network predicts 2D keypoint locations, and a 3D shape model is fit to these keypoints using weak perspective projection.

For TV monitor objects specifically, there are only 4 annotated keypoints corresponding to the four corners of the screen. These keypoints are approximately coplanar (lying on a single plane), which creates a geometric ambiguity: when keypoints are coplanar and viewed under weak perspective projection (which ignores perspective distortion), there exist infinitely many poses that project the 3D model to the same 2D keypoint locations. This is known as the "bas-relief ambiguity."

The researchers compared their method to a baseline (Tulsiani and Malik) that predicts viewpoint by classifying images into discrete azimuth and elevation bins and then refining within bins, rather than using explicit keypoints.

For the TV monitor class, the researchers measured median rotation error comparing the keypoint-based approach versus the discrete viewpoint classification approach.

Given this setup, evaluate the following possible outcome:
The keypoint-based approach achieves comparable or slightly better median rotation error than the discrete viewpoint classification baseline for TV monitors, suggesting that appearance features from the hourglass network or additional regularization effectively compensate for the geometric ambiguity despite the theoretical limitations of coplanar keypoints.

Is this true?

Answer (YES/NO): NO